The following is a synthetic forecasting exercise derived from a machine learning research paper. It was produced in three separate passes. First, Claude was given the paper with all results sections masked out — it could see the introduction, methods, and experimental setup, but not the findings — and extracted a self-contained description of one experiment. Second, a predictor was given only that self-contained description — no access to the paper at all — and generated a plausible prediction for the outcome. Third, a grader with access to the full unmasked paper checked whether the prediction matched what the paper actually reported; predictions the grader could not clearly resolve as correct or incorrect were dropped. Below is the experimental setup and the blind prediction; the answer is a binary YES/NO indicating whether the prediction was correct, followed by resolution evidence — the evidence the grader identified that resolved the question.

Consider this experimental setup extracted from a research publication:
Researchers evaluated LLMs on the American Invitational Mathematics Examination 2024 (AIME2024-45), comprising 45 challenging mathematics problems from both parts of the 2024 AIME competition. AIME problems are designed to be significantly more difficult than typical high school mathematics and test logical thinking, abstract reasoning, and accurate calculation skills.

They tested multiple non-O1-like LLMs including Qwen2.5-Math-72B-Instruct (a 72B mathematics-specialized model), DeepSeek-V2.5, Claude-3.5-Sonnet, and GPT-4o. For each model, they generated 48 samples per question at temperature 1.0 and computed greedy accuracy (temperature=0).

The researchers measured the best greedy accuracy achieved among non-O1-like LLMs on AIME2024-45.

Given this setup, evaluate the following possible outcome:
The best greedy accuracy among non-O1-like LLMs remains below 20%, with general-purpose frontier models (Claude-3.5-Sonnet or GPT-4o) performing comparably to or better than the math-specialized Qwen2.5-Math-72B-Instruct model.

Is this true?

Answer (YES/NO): NO